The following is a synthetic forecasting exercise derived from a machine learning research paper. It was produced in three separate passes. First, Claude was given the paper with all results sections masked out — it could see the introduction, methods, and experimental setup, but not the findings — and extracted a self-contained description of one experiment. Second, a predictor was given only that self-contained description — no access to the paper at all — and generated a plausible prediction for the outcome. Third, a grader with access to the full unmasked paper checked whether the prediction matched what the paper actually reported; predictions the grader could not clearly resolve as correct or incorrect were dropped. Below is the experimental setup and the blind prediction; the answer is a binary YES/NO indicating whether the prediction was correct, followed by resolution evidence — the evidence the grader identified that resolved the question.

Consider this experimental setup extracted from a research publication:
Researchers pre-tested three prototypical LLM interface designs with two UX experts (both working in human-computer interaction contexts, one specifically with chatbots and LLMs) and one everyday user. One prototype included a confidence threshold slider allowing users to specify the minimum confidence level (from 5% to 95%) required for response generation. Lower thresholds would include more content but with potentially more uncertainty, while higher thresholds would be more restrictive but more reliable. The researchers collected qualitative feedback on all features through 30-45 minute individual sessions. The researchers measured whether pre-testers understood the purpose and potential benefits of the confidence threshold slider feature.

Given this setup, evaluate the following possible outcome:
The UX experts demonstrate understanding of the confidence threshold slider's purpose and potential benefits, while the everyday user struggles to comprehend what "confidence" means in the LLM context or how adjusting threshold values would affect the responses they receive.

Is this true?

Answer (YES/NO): NO